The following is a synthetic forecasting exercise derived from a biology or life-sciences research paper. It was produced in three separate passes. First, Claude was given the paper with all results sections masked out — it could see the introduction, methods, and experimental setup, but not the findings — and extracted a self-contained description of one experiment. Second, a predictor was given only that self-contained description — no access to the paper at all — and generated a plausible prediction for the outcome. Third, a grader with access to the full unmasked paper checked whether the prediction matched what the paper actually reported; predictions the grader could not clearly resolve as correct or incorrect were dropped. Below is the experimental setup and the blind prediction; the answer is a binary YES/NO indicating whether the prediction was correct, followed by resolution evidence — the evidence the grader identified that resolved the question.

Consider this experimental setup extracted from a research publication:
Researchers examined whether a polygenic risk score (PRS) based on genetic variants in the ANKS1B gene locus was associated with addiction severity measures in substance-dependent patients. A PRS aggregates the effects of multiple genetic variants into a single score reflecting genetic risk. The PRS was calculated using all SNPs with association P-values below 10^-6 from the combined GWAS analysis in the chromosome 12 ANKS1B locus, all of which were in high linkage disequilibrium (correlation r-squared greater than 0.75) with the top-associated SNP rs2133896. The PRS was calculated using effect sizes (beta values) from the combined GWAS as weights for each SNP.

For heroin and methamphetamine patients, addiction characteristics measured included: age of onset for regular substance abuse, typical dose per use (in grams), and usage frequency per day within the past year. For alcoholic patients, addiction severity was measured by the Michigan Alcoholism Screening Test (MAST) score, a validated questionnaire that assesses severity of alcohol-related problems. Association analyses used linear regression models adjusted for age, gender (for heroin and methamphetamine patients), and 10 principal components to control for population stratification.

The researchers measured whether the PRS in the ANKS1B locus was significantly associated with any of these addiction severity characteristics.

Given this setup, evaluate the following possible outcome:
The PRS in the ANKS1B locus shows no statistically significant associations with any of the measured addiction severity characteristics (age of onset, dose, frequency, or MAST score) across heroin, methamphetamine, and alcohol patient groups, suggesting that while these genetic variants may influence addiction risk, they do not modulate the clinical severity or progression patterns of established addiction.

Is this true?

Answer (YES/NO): NO